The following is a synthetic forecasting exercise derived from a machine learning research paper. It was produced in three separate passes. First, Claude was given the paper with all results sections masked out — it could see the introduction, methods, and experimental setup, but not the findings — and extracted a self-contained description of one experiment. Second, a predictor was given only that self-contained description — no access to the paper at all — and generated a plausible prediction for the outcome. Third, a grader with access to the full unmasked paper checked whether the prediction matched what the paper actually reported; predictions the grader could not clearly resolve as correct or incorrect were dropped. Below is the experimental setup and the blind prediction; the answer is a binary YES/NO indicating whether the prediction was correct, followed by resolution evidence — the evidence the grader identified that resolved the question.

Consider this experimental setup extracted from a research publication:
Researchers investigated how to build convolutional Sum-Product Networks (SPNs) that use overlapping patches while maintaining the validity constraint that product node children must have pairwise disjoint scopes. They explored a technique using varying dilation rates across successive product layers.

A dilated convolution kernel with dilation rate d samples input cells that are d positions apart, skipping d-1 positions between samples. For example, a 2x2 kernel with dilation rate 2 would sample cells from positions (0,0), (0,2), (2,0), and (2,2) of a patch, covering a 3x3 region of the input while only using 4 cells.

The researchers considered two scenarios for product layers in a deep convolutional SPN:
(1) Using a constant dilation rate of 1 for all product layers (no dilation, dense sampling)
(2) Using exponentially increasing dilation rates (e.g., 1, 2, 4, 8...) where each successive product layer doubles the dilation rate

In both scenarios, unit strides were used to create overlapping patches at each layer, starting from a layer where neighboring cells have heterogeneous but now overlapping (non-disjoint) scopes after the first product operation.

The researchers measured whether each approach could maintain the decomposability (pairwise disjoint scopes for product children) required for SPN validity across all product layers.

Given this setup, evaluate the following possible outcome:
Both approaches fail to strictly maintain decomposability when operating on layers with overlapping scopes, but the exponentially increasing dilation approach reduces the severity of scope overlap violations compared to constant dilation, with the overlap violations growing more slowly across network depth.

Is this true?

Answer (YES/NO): NO